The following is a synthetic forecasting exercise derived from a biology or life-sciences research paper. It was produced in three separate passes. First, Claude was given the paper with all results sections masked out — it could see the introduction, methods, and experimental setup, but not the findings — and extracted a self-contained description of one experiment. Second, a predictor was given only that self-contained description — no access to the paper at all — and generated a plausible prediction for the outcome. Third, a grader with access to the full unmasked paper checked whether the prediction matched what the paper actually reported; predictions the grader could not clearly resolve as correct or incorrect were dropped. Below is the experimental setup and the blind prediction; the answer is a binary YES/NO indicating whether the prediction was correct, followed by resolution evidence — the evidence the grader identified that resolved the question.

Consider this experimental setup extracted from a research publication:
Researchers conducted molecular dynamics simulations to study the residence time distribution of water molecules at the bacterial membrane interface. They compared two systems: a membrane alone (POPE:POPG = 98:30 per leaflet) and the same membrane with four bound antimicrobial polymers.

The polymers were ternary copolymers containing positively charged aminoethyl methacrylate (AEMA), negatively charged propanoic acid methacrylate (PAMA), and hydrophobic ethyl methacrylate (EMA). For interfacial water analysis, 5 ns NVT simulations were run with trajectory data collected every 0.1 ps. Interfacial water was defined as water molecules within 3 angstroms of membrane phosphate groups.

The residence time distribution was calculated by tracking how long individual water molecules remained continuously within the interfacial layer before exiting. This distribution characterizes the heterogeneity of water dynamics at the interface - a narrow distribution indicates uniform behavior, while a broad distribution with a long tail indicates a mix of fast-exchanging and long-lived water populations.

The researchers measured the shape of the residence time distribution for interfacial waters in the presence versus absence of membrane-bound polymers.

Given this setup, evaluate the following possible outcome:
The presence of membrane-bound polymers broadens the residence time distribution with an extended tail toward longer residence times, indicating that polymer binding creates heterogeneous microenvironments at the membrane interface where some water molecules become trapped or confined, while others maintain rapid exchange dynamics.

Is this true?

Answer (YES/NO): YES